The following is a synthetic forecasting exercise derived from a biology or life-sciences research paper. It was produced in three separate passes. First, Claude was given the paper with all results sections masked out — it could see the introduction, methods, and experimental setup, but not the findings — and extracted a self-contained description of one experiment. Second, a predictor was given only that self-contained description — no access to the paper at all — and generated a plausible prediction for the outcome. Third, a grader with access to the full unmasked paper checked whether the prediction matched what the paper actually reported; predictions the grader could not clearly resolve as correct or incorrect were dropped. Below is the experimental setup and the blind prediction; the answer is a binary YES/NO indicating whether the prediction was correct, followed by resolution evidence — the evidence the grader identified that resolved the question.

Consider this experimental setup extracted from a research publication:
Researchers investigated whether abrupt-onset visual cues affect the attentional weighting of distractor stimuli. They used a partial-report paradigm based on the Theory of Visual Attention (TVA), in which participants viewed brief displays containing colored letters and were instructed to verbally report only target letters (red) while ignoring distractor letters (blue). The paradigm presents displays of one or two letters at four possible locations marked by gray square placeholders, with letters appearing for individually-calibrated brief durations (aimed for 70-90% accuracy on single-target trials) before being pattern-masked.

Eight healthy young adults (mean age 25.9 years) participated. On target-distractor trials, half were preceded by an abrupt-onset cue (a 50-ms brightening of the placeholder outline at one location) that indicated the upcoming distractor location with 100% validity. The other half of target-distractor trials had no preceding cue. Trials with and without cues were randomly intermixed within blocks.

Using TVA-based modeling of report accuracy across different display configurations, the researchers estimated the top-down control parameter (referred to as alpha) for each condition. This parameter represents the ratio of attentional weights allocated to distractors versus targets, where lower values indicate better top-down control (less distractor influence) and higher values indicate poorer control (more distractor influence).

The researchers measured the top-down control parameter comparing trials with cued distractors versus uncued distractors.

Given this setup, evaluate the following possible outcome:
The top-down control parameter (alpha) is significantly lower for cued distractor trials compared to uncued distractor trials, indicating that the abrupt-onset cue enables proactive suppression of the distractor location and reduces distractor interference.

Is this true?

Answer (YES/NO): NO